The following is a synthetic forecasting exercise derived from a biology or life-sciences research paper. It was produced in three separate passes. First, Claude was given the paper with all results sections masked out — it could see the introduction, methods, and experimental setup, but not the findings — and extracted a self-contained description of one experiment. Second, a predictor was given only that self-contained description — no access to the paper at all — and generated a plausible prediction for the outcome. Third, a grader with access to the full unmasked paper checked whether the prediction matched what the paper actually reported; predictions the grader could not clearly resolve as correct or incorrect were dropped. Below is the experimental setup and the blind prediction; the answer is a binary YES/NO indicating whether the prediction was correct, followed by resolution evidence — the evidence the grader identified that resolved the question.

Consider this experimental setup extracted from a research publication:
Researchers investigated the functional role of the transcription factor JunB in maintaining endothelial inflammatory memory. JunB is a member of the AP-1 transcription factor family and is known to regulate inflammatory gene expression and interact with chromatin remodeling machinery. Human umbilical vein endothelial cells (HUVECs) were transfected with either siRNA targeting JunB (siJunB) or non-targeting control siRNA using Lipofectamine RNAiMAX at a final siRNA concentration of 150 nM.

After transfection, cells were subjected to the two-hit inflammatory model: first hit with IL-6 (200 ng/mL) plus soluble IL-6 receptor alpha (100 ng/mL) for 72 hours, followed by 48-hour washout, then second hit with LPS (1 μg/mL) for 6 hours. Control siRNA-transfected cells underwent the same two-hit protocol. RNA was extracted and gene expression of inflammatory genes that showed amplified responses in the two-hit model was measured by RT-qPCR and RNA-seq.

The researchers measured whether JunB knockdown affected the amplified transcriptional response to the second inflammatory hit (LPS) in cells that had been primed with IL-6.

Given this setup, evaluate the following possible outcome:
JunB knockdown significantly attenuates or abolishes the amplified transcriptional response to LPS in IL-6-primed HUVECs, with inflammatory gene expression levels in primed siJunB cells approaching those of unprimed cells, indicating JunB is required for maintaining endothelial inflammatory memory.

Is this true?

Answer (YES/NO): NO